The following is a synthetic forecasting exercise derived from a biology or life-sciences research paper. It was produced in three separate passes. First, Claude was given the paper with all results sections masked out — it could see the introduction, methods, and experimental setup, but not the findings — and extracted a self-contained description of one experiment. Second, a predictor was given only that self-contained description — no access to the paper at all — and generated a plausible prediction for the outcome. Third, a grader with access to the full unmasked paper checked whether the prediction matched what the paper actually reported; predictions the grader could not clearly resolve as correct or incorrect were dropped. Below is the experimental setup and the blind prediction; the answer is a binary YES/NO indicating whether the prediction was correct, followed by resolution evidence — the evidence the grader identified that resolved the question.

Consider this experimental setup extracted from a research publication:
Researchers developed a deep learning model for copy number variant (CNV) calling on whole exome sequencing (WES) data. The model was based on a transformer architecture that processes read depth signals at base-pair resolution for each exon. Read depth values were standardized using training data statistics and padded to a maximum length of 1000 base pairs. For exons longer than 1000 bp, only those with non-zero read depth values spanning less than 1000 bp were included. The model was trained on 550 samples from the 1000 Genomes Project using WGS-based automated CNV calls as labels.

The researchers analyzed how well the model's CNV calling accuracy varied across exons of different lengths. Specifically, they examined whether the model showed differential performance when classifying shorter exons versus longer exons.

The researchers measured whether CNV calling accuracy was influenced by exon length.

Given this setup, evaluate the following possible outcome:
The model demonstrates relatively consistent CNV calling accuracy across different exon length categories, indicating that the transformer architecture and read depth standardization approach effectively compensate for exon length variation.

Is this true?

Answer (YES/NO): NO